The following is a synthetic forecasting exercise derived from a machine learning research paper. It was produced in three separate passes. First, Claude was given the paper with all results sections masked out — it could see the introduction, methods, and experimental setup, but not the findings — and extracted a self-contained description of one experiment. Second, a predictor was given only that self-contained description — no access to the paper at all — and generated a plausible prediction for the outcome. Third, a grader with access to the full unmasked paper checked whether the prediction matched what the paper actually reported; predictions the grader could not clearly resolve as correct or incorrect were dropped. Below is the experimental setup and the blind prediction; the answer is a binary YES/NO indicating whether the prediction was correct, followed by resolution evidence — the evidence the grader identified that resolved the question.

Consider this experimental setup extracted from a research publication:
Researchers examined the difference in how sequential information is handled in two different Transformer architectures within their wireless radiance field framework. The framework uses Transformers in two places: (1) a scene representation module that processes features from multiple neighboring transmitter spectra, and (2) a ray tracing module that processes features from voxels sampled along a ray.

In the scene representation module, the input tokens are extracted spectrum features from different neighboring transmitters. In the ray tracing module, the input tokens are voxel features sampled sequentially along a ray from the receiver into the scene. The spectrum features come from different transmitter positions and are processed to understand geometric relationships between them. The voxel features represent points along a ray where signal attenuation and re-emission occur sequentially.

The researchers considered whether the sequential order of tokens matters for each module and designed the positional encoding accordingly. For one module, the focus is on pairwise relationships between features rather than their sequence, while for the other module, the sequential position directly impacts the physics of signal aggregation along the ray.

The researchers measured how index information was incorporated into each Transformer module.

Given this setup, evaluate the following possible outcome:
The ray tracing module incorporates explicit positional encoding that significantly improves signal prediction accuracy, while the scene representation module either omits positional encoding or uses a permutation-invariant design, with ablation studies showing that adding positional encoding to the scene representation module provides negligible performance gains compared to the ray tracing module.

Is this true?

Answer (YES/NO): NO